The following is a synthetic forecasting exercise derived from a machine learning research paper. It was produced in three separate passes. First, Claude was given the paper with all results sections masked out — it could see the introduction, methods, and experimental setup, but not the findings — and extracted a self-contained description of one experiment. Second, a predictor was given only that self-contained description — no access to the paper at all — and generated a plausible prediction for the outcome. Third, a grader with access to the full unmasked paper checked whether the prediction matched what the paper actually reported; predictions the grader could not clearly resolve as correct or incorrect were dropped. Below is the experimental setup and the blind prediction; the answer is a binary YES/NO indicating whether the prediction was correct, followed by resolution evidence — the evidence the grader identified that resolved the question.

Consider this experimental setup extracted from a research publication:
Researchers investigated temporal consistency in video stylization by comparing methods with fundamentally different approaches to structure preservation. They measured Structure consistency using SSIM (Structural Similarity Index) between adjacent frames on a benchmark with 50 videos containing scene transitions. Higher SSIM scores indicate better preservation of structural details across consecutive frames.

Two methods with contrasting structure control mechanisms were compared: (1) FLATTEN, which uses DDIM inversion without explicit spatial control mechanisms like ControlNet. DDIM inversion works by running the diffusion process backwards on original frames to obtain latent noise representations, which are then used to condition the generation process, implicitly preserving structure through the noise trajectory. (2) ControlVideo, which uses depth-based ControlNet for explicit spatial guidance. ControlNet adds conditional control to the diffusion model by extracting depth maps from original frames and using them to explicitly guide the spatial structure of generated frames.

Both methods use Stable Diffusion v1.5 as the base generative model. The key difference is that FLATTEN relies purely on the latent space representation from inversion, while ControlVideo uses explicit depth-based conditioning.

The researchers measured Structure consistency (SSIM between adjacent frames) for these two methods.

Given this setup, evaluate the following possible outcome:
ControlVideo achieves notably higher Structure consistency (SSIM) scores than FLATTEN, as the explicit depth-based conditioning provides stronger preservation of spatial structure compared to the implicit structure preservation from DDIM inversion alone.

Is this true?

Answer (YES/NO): YES